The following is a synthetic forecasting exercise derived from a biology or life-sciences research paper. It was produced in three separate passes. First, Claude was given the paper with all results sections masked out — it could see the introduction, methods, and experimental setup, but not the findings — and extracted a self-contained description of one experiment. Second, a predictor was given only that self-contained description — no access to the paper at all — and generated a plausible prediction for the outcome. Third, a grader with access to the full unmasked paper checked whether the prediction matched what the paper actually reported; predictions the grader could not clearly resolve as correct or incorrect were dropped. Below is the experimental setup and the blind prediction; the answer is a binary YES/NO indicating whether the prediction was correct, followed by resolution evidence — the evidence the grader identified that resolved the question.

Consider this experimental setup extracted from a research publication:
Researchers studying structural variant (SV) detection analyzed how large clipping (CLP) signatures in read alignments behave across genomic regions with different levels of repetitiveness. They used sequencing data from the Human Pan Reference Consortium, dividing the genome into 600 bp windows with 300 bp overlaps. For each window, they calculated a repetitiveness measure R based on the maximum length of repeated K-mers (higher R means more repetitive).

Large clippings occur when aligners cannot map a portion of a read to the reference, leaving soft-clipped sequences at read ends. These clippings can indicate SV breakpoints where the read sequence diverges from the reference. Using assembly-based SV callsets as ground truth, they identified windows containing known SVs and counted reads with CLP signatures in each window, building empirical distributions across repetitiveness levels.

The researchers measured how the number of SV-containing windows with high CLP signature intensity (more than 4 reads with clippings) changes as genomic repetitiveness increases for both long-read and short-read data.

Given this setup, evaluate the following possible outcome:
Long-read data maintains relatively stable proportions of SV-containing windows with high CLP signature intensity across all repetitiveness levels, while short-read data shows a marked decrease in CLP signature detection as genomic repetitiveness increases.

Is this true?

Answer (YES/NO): NO